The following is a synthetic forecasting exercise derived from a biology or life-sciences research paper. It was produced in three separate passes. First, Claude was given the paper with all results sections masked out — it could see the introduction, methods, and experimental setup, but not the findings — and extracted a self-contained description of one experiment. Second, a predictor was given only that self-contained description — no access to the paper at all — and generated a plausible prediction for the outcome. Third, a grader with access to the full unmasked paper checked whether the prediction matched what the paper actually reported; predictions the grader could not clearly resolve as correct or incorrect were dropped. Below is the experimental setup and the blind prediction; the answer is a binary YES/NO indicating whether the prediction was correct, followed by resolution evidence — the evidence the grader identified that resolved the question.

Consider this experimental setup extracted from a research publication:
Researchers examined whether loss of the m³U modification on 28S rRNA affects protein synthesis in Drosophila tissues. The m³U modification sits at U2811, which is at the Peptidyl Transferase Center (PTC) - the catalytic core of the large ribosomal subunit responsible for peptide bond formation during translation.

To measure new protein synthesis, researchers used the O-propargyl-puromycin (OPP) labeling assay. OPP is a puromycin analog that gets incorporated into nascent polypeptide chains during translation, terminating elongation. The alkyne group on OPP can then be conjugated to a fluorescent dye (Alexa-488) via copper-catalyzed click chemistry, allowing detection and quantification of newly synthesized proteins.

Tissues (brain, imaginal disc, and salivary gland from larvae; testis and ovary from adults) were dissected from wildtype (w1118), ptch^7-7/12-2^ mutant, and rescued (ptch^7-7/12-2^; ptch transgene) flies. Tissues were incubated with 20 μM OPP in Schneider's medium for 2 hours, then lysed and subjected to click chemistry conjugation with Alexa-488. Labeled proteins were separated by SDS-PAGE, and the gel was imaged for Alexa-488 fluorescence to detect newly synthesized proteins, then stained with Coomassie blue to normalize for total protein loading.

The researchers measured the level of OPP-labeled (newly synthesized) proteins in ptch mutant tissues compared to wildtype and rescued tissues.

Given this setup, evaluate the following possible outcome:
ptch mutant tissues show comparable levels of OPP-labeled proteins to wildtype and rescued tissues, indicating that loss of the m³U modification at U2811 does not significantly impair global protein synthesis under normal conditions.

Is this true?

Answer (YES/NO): NO